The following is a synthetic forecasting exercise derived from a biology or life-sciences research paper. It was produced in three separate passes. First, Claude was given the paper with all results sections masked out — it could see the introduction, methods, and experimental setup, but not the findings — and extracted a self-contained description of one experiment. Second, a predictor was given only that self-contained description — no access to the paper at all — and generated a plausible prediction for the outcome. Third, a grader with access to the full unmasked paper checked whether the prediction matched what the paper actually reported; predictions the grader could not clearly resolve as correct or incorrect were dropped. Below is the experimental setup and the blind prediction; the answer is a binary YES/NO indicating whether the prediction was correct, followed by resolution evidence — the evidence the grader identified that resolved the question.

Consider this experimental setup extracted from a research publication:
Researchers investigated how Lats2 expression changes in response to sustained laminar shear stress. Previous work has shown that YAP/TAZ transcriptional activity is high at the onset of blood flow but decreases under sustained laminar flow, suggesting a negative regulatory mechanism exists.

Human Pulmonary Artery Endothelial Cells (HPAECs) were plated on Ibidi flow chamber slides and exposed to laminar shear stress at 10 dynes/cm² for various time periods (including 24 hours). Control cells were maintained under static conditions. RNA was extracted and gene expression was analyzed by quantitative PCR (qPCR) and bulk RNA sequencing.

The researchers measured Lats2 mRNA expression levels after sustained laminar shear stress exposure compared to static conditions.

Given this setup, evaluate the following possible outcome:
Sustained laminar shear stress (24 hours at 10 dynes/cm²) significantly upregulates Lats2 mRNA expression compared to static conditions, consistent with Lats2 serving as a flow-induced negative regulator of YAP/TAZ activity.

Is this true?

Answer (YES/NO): YES